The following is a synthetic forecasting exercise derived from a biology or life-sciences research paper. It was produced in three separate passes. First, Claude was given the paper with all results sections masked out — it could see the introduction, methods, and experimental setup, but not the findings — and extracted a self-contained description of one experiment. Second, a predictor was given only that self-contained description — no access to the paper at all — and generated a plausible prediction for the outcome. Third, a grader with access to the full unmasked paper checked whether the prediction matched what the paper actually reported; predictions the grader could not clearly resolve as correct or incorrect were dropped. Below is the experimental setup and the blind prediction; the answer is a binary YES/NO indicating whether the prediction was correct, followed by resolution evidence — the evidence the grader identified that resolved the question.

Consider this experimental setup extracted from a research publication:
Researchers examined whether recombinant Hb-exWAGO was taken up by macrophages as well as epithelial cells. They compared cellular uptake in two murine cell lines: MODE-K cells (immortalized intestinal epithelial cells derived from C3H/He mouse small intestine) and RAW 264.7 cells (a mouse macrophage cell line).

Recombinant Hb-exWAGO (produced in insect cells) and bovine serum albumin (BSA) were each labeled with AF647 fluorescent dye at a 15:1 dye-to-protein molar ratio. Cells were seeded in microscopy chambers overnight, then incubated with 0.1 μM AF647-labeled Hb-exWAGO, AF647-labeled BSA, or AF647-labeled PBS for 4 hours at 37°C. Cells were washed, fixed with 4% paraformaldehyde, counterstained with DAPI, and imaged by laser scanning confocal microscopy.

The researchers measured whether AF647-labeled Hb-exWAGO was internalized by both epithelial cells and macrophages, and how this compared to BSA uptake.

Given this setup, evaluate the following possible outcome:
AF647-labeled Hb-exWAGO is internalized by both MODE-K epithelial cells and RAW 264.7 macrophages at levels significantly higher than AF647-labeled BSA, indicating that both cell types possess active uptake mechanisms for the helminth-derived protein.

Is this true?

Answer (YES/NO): NO